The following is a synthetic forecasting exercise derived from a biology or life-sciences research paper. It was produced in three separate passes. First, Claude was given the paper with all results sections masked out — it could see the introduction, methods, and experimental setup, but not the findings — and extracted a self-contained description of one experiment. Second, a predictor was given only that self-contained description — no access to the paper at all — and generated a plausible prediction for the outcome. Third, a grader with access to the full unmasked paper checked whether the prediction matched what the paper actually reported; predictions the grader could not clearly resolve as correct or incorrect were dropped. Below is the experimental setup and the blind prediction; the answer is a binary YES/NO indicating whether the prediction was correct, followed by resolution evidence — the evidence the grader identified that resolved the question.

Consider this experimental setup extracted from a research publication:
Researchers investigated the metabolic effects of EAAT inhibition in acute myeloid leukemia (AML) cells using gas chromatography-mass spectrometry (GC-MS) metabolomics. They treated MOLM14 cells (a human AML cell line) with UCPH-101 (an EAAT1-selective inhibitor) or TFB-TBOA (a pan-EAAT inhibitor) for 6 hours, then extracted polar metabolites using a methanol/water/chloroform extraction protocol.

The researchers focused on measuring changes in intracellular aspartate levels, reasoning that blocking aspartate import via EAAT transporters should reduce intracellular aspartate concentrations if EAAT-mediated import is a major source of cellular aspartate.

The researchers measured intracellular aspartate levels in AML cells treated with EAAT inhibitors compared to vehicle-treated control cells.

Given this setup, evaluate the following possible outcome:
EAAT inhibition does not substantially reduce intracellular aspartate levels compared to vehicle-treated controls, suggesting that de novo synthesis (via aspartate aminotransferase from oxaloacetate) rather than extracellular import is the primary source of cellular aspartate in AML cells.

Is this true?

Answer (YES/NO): NO